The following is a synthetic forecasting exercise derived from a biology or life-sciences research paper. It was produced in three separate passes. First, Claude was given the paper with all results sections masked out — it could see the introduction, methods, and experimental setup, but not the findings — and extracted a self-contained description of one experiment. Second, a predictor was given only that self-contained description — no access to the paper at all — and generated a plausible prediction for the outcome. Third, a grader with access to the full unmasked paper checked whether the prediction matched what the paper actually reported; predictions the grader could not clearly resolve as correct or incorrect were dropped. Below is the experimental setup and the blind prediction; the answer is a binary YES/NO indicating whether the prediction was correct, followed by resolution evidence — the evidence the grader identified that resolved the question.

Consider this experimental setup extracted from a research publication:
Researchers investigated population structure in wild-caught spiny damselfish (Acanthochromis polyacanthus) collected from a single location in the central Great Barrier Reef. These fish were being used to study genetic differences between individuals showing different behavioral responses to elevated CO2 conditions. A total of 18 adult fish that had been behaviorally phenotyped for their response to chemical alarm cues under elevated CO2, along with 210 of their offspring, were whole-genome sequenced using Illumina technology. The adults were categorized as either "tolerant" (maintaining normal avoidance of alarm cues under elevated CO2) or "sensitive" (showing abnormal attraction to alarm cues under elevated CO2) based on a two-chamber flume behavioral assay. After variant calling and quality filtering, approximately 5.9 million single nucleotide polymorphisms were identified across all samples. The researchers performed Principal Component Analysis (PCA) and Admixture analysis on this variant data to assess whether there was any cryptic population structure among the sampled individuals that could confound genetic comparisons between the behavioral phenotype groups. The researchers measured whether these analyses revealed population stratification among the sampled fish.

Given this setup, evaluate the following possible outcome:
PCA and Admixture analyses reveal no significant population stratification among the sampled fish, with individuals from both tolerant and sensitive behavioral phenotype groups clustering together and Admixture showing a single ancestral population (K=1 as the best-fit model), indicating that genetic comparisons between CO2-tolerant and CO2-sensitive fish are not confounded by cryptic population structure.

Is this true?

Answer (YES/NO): YES